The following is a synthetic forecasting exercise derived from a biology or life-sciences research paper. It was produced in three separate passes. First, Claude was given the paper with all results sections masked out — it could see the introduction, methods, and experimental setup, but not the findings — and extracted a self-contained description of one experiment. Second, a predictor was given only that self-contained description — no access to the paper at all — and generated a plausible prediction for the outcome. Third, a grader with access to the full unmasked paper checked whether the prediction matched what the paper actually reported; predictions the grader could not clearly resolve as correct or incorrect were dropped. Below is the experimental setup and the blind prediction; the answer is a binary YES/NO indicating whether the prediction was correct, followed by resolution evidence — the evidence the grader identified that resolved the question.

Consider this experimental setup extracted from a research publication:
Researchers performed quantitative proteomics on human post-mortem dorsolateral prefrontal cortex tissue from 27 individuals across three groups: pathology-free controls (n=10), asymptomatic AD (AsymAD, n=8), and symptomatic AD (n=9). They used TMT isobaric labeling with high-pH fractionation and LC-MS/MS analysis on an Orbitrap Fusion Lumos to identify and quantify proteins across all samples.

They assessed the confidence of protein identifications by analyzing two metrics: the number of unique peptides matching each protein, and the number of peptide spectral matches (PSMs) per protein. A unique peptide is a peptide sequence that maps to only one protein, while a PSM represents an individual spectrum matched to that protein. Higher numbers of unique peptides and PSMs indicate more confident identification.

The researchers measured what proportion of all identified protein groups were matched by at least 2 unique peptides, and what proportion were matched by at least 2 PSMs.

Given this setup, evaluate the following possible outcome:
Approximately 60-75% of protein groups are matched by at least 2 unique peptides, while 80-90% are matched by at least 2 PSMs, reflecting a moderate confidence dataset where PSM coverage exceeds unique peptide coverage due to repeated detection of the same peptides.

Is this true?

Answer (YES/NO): NO